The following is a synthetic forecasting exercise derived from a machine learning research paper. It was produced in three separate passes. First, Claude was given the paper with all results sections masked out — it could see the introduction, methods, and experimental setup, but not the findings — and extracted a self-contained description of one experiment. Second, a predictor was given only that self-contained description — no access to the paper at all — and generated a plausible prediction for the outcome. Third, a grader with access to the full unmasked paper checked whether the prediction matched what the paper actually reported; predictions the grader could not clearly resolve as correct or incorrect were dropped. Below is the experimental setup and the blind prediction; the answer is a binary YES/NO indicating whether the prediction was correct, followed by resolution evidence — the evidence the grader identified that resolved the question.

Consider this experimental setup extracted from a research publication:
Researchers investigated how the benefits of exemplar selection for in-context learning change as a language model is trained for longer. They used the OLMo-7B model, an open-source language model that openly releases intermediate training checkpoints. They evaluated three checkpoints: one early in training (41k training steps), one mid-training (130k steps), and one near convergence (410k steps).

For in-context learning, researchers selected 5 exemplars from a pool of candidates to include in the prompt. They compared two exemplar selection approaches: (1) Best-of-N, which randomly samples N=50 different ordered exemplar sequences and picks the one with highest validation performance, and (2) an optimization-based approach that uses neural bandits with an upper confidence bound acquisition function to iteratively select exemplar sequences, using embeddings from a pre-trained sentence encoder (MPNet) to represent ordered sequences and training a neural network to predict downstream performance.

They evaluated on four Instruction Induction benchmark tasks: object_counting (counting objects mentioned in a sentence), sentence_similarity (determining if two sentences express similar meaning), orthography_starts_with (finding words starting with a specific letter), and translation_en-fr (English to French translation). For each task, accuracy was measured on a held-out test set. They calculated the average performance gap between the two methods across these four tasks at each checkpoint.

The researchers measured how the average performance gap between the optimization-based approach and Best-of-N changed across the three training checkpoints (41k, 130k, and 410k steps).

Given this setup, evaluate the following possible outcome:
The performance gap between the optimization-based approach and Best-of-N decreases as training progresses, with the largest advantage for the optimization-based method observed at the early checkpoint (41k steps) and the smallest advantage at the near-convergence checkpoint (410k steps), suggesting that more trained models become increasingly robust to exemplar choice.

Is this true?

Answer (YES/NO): NO